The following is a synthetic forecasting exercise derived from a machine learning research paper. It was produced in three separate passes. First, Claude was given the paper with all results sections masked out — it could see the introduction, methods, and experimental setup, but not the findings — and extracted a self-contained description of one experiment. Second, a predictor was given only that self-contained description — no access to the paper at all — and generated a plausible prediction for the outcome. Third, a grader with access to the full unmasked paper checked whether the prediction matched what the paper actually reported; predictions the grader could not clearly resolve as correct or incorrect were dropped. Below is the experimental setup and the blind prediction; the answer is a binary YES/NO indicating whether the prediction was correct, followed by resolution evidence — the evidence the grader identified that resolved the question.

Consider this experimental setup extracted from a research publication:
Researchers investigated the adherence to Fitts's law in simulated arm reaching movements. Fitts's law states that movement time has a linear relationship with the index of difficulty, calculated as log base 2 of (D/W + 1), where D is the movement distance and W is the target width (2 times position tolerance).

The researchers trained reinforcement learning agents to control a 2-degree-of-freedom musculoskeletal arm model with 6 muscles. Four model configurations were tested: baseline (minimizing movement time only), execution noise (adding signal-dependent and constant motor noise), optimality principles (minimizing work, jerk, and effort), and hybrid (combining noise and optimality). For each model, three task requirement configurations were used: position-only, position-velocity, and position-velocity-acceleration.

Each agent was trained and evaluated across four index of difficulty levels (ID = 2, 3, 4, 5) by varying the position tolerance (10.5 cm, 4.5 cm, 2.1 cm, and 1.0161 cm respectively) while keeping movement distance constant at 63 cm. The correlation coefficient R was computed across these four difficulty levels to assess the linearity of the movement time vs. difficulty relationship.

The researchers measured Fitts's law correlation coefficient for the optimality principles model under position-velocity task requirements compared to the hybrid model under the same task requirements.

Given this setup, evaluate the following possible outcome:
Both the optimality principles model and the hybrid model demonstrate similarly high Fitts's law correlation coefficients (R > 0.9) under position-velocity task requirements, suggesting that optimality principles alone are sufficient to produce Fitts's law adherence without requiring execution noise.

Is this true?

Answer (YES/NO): YES